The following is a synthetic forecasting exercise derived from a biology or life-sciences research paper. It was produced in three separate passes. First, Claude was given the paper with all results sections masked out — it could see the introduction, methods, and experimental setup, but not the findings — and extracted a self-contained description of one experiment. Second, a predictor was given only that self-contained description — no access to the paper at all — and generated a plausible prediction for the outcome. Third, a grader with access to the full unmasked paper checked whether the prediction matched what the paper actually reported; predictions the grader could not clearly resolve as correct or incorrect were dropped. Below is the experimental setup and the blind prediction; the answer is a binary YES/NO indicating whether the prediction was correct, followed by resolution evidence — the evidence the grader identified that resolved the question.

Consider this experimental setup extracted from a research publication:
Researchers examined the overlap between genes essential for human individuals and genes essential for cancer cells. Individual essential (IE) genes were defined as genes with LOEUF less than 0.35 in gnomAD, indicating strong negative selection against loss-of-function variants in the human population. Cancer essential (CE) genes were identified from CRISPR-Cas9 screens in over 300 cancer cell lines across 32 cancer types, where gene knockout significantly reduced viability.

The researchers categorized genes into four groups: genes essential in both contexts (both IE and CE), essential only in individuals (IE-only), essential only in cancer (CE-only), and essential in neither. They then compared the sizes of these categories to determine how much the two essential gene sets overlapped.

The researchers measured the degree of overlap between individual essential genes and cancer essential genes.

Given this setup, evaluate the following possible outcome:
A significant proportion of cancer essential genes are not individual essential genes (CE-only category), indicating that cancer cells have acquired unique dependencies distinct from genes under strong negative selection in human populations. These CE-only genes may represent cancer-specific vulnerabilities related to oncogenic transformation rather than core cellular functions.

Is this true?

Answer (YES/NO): YES